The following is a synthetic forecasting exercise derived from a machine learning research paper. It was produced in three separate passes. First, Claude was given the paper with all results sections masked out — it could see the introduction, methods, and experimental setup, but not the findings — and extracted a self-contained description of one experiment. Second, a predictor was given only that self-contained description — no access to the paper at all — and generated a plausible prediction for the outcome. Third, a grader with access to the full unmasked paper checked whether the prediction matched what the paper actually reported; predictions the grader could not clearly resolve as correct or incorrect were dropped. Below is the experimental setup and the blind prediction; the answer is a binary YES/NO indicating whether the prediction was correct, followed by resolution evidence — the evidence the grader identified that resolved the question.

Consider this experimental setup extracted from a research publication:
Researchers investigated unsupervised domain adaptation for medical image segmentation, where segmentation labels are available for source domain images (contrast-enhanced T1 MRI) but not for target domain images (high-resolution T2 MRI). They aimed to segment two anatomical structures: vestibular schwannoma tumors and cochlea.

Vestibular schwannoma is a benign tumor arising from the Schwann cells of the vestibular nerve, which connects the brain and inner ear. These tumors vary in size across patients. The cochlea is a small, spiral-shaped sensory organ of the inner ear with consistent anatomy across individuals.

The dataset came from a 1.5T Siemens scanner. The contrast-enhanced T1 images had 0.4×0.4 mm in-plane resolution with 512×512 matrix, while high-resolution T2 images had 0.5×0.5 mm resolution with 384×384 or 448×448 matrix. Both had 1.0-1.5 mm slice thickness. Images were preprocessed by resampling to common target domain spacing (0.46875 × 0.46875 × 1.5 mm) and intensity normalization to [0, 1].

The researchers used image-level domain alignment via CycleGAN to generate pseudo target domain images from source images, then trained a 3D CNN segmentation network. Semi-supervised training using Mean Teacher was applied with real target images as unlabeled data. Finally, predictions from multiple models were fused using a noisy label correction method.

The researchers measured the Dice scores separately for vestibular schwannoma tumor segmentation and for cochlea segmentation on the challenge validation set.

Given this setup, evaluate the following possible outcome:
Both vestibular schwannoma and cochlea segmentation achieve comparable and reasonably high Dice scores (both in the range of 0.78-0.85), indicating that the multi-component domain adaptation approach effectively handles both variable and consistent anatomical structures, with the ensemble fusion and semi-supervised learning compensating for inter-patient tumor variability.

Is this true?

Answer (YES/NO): YES